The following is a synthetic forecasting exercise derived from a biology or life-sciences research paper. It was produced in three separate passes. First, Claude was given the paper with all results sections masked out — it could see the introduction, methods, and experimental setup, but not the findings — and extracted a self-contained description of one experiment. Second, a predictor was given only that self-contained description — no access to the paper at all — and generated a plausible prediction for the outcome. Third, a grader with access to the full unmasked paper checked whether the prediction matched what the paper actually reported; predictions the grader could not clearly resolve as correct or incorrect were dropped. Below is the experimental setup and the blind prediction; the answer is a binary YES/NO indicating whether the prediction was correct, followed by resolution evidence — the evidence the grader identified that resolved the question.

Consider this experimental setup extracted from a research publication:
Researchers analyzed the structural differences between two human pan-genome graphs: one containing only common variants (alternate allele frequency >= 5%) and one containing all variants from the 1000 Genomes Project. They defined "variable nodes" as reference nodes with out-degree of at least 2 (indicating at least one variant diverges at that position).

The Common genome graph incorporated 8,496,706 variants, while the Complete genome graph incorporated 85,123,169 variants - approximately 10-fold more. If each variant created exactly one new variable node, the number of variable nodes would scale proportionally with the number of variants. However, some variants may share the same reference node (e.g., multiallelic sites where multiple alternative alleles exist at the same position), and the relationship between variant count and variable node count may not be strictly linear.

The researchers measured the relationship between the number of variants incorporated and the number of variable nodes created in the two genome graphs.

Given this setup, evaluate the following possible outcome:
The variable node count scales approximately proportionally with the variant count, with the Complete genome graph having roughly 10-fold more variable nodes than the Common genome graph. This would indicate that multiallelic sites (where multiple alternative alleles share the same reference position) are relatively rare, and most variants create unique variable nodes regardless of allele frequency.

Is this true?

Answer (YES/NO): NO